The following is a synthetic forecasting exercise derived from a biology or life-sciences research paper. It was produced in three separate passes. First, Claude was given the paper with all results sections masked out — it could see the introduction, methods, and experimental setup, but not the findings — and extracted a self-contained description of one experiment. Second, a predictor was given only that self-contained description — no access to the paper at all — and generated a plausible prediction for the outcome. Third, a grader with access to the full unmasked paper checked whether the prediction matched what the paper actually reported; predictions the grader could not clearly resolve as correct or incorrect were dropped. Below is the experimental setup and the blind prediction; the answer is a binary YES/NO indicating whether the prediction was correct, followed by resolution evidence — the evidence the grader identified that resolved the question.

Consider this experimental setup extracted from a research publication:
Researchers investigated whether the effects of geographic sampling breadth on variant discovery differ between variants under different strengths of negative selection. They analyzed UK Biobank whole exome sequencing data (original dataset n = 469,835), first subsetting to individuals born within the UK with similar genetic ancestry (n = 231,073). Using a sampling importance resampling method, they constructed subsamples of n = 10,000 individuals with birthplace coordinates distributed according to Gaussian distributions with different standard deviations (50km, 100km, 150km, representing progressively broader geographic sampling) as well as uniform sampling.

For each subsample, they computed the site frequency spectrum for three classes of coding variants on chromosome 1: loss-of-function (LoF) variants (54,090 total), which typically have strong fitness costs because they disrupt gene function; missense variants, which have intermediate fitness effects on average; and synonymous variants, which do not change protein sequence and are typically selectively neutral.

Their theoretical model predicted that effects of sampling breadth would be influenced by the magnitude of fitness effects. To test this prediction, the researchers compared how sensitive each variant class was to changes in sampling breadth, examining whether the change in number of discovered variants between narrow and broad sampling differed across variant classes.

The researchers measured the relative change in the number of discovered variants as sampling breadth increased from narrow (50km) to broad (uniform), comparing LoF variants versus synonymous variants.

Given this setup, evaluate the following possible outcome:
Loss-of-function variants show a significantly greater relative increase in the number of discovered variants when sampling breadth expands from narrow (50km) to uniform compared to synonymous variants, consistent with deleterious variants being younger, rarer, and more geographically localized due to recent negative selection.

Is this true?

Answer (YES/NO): YES